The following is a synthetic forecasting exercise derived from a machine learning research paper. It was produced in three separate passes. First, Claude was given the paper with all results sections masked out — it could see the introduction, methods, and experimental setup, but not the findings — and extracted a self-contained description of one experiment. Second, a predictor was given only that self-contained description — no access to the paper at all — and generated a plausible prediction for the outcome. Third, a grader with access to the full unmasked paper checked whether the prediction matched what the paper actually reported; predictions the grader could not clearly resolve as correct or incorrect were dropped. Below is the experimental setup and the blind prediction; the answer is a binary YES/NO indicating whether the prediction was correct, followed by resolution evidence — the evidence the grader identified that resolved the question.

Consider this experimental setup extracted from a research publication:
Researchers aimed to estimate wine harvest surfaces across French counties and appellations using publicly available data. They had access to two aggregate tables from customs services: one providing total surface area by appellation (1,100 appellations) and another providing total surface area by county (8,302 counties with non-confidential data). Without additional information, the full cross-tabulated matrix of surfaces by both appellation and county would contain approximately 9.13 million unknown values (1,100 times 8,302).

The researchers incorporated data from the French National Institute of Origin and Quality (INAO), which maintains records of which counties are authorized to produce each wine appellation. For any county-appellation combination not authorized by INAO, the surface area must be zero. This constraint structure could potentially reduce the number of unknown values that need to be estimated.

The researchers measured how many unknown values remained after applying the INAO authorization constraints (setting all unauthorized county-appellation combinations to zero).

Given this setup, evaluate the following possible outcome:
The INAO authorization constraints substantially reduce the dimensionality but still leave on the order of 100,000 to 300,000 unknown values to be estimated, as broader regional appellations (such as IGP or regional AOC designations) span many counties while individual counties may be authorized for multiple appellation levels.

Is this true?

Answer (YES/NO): YES